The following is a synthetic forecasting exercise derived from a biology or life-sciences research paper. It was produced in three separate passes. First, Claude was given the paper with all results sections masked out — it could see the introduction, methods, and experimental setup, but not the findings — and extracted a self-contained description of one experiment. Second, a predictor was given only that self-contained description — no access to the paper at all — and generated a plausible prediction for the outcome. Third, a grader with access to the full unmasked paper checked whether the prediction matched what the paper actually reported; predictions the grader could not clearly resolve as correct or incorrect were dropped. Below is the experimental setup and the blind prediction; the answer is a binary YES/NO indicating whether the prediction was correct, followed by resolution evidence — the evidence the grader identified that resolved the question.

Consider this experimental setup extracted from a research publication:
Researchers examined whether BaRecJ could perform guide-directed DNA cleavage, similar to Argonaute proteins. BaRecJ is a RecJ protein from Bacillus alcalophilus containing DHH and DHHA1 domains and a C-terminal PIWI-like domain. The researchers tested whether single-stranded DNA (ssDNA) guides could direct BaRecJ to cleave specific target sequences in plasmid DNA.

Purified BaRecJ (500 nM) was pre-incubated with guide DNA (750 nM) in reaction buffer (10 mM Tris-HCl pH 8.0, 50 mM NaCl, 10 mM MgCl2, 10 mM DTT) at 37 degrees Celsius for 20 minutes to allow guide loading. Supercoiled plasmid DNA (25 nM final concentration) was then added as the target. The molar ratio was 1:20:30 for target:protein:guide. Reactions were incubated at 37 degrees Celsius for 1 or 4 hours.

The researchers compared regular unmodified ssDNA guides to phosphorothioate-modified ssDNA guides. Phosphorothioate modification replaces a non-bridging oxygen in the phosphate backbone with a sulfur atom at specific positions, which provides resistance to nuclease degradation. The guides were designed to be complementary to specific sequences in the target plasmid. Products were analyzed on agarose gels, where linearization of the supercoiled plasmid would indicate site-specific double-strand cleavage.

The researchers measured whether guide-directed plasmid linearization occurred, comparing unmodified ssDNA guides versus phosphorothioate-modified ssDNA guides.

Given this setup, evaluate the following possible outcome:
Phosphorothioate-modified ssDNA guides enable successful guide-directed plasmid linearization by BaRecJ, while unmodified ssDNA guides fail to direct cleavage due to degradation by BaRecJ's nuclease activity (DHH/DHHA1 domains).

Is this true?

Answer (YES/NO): YES